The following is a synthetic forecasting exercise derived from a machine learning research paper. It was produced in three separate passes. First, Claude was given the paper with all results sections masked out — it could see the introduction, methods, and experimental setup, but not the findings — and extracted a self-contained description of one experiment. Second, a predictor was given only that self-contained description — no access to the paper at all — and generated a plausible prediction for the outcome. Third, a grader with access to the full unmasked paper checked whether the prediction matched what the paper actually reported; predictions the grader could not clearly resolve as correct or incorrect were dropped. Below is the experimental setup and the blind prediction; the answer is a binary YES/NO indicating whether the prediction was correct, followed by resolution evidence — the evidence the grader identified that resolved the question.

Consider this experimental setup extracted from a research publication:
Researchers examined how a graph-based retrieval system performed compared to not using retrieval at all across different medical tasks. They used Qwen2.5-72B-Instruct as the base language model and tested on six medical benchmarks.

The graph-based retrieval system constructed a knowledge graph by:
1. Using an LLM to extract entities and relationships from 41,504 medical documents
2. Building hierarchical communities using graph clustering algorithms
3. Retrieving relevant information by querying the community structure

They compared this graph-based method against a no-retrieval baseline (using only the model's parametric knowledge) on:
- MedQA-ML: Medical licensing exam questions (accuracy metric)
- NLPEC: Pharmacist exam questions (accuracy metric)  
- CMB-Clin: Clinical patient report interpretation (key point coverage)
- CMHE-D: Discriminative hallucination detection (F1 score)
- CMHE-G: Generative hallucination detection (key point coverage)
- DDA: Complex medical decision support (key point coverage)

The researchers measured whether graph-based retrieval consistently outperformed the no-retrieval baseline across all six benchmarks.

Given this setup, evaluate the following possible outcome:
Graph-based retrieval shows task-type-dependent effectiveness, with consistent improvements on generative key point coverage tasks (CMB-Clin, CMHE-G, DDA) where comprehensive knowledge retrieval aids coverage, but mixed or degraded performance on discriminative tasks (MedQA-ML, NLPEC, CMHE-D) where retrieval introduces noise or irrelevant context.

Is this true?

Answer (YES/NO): NO